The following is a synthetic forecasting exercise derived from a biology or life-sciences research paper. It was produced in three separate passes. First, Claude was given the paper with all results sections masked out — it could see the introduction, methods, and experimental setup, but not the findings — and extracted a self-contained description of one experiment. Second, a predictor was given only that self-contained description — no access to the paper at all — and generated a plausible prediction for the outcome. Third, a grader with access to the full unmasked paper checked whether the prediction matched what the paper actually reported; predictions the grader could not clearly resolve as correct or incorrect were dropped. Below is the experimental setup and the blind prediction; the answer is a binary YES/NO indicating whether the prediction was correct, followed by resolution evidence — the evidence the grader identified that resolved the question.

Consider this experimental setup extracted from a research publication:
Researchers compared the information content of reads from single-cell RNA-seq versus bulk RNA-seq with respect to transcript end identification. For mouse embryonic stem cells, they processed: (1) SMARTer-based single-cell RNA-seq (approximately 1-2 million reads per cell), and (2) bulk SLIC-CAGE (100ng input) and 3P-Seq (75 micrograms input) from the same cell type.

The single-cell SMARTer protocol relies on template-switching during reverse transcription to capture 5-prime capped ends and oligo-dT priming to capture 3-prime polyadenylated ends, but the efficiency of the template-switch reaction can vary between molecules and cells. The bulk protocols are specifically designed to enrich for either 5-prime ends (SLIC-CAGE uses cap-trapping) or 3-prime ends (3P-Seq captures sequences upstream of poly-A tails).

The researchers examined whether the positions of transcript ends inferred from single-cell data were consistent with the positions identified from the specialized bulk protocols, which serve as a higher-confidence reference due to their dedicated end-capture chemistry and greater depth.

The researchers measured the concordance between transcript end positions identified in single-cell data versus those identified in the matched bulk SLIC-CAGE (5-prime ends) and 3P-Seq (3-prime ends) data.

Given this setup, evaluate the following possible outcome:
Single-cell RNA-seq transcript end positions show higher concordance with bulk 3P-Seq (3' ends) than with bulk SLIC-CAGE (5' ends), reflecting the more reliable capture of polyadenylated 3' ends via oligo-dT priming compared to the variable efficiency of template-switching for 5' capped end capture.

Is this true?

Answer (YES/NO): NO